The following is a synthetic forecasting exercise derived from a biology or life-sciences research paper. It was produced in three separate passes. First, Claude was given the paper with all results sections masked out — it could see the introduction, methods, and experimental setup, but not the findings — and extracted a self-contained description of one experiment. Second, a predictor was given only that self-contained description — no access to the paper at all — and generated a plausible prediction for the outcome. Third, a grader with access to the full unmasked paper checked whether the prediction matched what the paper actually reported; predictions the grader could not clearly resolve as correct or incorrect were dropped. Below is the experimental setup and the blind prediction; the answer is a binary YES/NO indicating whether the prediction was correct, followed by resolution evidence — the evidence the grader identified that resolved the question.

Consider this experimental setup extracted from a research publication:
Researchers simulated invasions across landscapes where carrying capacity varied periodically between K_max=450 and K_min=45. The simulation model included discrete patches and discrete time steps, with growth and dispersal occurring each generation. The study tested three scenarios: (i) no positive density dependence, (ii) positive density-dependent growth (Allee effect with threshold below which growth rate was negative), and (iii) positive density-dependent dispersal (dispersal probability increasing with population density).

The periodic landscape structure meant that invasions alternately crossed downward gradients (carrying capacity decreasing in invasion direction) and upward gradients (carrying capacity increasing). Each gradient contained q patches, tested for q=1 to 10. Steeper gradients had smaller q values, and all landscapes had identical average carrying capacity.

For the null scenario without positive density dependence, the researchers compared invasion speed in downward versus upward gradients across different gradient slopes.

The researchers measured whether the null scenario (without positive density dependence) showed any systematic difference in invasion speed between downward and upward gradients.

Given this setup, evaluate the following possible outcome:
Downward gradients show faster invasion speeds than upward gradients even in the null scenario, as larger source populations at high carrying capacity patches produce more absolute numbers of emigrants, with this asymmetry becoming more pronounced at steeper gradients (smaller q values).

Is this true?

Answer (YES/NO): NO